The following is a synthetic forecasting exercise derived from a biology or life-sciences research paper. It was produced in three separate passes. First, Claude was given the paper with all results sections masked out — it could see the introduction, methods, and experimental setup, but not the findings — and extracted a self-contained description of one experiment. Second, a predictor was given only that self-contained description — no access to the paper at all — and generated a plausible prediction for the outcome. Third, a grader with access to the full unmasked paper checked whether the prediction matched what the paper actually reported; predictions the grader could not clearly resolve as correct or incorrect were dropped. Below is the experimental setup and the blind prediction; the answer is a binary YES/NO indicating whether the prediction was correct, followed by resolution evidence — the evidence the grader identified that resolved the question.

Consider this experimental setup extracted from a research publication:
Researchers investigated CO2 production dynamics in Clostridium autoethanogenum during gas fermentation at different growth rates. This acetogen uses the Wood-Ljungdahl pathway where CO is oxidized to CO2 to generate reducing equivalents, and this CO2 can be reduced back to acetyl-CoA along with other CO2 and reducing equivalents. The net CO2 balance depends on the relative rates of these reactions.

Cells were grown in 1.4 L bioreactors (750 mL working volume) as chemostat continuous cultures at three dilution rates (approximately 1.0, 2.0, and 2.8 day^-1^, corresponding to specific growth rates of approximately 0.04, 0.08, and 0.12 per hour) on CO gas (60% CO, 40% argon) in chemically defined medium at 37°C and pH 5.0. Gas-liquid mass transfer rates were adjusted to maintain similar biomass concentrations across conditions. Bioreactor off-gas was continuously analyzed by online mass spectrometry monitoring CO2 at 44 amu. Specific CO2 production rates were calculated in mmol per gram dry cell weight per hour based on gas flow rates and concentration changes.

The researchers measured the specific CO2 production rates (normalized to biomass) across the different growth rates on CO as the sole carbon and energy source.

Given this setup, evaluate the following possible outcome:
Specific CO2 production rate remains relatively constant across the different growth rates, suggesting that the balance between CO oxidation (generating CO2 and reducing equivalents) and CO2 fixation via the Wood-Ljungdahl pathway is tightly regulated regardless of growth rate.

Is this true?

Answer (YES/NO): NO